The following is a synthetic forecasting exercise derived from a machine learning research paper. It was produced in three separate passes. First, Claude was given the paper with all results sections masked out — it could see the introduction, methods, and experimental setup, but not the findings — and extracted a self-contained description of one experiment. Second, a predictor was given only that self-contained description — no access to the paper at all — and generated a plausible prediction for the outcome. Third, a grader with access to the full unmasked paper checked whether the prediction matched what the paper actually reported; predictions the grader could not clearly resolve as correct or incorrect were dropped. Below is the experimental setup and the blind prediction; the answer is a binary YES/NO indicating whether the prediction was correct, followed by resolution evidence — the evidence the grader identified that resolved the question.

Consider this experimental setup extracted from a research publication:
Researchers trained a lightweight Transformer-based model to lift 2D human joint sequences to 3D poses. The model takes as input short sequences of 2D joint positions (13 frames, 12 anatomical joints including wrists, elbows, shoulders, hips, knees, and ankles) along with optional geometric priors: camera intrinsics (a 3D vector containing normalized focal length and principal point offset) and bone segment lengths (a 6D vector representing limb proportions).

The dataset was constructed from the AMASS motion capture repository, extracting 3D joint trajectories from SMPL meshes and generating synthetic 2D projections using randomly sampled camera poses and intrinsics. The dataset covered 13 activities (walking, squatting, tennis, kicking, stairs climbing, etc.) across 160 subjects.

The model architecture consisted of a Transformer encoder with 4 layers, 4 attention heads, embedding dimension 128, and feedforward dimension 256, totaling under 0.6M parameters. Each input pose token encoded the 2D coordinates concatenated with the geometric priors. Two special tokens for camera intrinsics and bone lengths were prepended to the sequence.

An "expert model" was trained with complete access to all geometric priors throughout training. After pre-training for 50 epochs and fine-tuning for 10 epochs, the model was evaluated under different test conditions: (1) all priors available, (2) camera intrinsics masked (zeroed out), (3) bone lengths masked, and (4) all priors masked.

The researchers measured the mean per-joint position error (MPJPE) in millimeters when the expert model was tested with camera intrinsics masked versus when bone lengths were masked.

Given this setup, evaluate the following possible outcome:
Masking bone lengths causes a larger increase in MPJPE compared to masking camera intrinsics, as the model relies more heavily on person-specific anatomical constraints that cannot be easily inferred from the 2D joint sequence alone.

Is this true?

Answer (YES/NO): YES